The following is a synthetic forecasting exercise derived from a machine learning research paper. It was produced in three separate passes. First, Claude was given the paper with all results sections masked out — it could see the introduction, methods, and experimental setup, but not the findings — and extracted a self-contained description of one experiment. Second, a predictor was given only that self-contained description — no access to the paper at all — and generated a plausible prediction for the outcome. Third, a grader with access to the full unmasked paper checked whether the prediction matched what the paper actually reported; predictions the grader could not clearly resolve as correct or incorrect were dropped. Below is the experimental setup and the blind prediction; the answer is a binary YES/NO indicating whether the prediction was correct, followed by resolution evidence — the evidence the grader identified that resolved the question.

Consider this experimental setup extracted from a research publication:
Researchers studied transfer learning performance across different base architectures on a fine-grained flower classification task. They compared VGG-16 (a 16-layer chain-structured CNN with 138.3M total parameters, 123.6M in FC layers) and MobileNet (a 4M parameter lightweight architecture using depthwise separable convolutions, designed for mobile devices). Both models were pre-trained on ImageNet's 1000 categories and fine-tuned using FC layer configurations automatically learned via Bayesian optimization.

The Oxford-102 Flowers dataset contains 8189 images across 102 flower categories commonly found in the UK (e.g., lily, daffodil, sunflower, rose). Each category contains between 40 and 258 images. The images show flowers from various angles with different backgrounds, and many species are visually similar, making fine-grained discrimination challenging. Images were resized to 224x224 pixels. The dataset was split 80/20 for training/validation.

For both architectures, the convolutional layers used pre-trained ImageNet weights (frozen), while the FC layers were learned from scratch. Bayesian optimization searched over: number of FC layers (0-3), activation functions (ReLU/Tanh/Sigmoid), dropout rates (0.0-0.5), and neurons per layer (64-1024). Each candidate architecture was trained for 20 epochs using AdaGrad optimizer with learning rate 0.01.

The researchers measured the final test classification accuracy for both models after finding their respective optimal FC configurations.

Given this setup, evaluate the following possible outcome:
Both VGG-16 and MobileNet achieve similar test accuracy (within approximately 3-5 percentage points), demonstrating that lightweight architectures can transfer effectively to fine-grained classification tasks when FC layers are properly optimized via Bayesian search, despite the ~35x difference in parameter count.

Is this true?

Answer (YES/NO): NO